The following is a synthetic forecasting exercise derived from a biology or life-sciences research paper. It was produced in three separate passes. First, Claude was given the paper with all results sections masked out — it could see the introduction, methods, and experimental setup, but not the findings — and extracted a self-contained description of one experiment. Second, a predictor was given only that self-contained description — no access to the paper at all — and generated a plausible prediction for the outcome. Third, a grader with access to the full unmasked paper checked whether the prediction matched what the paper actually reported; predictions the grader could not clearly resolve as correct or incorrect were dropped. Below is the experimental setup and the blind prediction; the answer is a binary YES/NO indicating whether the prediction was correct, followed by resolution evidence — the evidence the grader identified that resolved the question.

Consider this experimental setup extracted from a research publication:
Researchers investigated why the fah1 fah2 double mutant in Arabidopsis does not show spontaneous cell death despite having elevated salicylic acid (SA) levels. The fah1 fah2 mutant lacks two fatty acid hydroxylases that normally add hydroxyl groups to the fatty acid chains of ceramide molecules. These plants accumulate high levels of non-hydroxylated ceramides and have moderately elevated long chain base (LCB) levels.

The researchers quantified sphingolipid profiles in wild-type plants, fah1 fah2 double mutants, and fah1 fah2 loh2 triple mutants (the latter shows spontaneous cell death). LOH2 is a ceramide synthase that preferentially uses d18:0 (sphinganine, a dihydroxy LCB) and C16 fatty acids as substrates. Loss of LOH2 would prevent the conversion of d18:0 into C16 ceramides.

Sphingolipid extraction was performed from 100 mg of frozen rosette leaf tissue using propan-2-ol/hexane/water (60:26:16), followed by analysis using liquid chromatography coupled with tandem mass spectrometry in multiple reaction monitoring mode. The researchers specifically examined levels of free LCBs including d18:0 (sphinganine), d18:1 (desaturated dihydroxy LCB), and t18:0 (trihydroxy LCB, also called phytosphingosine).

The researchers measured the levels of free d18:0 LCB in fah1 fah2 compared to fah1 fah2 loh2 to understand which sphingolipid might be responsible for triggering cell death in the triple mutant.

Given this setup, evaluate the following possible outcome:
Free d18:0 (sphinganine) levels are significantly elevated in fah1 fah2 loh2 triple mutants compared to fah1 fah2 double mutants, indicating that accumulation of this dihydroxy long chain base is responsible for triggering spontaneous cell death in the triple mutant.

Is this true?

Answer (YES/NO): YES